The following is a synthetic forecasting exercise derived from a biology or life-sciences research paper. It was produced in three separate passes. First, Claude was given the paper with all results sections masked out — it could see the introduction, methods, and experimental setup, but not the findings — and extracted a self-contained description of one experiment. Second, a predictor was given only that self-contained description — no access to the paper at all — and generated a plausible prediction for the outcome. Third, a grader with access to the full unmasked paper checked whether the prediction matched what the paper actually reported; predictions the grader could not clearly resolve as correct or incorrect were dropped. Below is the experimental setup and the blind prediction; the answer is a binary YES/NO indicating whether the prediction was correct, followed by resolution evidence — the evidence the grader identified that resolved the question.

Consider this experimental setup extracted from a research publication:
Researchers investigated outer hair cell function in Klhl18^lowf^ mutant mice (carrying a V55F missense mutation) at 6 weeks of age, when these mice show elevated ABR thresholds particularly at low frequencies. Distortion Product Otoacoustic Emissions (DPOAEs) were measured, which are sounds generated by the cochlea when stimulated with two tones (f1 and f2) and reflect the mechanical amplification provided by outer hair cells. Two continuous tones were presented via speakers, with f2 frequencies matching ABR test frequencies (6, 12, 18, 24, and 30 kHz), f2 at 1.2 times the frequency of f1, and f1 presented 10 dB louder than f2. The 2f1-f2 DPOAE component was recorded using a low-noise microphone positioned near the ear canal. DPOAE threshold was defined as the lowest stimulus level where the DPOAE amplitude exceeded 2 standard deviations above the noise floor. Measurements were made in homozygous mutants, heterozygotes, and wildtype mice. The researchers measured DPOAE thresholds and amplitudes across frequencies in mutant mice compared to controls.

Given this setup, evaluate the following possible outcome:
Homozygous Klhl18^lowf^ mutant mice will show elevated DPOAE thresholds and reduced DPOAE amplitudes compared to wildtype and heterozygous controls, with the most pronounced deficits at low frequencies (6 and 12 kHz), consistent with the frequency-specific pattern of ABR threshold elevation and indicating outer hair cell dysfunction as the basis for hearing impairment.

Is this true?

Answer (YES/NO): NO